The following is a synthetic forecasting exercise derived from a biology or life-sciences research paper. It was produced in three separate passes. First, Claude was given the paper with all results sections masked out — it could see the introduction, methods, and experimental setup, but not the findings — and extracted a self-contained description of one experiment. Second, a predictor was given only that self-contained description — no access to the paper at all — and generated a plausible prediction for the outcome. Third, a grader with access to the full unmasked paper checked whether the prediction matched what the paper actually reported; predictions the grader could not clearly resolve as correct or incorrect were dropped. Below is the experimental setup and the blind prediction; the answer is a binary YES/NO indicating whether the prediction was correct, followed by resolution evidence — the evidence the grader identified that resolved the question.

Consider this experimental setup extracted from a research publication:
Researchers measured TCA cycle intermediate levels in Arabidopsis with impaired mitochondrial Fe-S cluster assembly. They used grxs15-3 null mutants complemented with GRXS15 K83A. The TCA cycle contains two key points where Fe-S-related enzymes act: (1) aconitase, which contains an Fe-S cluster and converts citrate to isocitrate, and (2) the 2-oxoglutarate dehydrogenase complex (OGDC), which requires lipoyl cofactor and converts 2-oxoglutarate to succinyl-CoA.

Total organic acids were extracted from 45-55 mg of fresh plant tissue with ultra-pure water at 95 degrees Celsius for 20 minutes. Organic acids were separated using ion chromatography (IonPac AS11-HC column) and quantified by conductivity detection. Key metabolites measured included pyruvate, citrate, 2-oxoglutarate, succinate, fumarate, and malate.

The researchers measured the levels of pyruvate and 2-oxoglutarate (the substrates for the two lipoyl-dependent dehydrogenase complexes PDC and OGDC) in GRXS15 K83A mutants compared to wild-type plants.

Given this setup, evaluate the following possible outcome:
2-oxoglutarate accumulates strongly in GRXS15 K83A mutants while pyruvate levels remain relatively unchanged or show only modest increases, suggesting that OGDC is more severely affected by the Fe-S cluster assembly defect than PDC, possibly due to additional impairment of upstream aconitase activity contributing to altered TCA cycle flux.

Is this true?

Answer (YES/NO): NO